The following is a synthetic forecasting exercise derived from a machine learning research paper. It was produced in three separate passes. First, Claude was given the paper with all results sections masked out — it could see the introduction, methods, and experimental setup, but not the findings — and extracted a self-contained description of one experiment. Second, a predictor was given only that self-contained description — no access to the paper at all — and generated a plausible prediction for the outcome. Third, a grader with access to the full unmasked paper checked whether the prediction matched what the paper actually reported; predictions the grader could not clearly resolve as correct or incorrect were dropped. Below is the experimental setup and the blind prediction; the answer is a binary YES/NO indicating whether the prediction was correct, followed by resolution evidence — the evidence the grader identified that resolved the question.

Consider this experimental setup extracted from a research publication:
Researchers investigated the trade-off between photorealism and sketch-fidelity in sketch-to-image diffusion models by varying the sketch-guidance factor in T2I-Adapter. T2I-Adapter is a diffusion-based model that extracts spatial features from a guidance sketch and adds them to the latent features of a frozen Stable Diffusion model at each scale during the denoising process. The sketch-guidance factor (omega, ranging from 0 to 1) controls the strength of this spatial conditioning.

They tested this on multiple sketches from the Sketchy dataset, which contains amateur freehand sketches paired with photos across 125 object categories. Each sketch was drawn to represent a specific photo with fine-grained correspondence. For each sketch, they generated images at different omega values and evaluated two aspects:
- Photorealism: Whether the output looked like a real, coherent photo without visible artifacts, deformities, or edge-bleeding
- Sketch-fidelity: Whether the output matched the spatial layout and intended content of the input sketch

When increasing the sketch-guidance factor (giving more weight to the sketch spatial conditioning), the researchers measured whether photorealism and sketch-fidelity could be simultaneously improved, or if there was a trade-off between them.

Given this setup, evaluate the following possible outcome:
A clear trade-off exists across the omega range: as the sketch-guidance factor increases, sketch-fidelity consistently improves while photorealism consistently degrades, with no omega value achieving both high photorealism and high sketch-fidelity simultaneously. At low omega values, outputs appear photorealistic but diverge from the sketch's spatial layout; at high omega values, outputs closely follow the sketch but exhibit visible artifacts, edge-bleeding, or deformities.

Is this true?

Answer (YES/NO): NO